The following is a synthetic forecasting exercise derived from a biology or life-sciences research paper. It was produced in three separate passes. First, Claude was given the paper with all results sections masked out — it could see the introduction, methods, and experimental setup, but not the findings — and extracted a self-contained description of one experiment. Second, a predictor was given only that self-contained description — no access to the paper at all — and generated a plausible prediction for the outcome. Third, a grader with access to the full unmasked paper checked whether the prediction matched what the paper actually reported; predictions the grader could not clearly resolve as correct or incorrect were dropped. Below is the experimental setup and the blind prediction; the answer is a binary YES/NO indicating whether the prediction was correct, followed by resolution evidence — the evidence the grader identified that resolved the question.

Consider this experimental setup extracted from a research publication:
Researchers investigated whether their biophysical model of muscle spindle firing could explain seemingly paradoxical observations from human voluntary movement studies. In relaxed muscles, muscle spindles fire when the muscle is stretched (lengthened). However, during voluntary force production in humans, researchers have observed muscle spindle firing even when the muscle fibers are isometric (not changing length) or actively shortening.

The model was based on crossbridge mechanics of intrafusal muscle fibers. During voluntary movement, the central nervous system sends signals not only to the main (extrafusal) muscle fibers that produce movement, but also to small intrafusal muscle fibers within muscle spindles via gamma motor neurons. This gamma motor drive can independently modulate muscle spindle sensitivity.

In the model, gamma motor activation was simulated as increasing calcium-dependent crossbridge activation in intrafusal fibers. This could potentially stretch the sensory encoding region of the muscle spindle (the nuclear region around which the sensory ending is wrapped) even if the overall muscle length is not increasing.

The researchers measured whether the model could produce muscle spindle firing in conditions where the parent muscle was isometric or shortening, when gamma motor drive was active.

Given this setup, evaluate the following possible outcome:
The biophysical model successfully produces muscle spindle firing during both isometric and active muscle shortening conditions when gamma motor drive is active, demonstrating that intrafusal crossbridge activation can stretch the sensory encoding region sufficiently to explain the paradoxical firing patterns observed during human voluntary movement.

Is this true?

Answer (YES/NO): YES